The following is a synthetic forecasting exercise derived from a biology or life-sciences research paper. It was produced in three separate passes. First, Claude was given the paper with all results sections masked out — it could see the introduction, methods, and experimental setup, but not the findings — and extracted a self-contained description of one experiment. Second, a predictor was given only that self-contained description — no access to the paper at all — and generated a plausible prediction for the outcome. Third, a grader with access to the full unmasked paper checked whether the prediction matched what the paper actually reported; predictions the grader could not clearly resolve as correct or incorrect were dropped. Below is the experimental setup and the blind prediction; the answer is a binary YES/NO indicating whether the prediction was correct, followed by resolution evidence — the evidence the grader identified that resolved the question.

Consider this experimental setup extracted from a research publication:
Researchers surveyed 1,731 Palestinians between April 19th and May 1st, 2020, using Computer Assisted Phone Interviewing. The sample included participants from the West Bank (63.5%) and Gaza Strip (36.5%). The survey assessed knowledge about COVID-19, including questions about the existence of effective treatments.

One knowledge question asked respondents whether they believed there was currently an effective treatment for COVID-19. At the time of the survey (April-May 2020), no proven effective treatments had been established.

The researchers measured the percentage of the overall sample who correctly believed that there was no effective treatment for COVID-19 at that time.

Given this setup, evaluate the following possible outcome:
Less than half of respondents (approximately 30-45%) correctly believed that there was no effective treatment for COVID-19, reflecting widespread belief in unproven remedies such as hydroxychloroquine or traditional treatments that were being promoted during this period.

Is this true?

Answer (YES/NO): NO